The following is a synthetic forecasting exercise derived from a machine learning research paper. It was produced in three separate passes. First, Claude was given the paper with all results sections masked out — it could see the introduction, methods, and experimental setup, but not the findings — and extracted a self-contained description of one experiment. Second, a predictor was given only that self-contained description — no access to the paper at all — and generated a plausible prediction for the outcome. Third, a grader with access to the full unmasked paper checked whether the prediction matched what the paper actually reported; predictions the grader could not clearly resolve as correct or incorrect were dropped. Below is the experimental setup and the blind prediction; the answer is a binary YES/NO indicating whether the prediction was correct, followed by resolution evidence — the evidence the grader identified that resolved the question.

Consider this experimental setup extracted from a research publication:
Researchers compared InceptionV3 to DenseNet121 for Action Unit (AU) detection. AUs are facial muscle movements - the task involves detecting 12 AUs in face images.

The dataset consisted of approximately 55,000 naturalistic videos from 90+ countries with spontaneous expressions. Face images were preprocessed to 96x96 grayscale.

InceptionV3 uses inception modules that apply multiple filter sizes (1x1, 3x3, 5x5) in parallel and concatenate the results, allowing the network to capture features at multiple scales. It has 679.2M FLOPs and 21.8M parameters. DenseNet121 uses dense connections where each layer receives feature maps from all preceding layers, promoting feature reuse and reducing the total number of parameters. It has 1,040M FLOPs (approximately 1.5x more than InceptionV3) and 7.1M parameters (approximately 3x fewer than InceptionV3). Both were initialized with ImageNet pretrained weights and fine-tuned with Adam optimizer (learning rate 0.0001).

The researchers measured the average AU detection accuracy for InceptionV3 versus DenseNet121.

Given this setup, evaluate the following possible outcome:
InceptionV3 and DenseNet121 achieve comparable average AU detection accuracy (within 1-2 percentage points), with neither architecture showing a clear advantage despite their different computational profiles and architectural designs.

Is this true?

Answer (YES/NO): NO